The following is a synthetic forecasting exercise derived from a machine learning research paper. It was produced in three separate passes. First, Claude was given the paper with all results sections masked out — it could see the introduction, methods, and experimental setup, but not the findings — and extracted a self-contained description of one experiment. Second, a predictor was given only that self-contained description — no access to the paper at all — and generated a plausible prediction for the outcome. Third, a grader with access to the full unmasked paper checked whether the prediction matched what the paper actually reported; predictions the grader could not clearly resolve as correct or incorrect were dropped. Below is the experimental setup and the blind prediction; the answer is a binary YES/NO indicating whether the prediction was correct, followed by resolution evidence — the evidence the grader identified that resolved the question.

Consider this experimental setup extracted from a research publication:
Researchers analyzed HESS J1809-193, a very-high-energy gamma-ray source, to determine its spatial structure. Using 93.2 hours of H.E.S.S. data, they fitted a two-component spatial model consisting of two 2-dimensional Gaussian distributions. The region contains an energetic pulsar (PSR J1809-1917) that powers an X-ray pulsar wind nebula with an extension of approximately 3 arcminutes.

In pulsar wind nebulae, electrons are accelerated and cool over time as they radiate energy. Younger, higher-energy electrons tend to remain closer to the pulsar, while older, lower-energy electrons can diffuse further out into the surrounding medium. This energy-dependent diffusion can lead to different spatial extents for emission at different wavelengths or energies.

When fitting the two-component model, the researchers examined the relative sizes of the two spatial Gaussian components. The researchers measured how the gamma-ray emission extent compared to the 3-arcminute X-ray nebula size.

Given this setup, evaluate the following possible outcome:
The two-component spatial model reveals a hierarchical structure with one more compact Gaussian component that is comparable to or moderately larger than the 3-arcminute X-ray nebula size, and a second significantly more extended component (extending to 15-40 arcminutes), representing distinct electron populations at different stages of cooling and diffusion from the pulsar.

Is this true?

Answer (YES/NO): YES